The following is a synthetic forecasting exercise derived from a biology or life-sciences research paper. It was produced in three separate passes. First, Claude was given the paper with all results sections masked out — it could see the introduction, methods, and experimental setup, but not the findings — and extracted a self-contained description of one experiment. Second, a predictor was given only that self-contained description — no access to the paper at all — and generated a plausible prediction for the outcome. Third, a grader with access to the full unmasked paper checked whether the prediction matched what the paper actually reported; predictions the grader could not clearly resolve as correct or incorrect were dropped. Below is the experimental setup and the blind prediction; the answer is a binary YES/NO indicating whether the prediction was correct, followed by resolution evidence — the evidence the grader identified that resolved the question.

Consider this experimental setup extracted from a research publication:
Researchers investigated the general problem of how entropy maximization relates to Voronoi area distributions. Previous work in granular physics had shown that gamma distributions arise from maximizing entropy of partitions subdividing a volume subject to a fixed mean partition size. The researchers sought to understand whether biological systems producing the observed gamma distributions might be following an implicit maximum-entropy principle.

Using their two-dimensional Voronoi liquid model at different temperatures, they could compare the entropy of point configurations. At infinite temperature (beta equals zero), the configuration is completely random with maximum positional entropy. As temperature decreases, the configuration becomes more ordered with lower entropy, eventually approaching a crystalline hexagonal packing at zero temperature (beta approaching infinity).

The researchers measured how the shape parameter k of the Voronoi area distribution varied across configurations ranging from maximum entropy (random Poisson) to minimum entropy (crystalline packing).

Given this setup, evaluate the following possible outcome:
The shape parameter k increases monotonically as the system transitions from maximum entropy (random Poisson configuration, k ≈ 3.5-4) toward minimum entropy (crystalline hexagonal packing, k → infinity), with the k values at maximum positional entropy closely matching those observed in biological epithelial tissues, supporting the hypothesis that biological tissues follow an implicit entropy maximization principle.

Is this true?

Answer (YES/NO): NO